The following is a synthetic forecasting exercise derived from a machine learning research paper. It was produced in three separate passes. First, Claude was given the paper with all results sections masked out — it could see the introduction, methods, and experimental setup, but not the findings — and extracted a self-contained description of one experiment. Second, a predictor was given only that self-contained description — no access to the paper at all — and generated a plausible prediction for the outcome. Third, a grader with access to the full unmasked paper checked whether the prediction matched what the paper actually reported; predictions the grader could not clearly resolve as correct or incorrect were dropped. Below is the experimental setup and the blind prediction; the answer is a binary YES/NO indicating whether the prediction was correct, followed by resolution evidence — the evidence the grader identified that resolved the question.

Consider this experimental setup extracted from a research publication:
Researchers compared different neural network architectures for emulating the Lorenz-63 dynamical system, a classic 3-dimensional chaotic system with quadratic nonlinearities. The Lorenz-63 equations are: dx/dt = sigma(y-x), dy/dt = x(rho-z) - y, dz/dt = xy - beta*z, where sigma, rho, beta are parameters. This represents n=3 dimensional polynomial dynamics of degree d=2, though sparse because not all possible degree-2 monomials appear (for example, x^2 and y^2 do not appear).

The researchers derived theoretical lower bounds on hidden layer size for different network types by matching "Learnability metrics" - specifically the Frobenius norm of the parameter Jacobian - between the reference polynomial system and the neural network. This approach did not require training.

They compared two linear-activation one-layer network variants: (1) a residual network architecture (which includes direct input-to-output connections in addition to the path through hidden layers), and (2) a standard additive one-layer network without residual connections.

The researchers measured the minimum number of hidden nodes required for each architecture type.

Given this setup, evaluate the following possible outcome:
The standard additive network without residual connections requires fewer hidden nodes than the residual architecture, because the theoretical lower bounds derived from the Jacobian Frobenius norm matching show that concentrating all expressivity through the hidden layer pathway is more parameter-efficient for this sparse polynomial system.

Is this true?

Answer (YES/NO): NO